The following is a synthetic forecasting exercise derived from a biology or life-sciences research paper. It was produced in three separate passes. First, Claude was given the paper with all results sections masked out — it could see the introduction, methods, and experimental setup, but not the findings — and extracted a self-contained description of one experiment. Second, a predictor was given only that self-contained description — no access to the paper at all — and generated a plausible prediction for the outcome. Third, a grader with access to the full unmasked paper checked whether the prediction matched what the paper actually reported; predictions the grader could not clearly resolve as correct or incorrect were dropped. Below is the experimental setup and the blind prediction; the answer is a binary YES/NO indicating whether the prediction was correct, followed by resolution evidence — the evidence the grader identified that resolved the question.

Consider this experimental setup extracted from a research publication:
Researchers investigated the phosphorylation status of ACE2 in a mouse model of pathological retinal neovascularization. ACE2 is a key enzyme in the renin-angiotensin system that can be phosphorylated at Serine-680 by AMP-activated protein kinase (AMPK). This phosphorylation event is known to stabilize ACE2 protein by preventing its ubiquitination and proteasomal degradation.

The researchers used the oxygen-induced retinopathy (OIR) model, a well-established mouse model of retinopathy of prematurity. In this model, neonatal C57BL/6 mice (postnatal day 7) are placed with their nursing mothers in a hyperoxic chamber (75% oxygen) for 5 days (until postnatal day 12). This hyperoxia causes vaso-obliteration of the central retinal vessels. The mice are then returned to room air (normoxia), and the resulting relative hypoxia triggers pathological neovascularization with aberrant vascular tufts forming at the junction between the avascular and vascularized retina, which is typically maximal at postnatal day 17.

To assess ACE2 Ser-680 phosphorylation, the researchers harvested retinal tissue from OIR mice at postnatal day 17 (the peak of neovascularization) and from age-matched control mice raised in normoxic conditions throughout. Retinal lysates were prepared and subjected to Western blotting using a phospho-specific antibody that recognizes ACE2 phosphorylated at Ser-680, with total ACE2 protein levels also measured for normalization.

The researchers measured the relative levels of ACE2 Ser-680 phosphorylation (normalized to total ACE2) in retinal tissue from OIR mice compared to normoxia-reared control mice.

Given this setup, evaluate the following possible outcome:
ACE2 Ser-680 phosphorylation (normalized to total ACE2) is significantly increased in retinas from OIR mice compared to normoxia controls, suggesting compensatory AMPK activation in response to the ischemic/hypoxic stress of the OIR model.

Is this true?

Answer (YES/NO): NO